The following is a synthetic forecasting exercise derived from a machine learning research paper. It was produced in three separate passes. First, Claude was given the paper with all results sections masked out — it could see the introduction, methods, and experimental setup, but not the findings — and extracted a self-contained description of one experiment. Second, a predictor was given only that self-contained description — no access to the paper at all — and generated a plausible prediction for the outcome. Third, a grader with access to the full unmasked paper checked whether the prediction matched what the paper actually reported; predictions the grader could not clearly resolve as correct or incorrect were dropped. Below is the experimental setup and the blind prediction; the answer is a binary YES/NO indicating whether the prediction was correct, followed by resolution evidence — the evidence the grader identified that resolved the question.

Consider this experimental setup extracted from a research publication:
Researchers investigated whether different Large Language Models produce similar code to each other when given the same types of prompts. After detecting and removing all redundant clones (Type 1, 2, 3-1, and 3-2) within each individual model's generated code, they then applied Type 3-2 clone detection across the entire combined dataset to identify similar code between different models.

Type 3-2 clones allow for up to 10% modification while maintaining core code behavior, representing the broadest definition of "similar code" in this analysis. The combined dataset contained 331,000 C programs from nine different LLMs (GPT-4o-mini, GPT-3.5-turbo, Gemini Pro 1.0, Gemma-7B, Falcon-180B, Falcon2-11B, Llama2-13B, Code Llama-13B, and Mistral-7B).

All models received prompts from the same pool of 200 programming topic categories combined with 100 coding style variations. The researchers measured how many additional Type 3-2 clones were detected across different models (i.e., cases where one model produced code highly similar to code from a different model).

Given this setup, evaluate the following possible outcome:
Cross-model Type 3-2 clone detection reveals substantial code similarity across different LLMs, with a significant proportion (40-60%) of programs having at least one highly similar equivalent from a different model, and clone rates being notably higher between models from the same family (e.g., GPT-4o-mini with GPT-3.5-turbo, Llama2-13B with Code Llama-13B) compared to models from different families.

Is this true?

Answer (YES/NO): NO